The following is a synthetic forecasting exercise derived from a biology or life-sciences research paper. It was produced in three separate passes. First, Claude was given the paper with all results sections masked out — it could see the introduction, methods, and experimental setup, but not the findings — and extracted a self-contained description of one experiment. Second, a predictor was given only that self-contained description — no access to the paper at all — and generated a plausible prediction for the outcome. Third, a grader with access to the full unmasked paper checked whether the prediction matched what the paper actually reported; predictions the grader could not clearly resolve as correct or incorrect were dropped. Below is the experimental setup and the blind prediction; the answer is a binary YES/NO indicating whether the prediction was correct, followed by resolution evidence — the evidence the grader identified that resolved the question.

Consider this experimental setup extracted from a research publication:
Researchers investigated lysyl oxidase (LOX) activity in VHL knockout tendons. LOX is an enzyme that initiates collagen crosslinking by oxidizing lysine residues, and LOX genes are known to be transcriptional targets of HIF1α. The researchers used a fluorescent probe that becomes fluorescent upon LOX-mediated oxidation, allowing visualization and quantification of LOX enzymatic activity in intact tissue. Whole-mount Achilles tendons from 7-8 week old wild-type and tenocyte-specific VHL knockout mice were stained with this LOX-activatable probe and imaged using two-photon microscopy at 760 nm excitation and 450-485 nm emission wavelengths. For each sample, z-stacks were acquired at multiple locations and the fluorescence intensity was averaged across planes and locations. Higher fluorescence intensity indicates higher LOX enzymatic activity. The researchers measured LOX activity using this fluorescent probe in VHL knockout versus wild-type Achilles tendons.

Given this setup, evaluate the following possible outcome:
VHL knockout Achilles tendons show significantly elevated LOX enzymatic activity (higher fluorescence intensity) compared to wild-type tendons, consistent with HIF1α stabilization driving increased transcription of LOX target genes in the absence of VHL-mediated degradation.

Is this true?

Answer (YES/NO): YES